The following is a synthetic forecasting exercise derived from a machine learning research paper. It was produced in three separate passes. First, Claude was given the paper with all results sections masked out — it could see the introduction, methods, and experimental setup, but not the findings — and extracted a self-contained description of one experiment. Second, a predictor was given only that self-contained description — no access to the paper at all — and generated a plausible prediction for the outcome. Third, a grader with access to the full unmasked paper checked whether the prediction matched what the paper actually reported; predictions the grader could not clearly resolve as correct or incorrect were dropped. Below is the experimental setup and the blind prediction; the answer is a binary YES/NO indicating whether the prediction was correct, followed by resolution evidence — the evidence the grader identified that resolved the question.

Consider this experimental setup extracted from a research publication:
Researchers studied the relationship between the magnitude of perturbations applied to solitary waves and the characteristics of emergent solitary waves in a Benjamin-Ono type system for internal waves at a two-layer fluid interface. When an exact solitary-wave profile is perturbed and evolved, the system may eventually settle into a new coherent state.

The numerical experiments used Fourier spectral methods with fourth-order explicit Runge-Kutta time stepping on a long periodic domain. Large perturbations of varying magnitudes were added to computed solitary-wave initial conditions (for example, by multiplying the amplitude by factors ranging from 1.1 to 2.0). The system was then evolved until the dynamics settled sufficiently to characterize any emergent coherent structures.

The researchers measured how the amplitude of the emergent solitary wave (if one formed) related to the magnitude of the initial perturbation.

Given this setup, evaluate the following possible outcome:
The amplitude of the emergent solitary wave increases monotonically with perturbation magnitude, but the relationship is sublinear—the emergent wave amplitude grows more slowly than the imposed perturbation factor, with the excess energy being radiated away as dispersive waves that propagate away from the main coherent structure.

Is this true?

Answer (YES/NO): NO